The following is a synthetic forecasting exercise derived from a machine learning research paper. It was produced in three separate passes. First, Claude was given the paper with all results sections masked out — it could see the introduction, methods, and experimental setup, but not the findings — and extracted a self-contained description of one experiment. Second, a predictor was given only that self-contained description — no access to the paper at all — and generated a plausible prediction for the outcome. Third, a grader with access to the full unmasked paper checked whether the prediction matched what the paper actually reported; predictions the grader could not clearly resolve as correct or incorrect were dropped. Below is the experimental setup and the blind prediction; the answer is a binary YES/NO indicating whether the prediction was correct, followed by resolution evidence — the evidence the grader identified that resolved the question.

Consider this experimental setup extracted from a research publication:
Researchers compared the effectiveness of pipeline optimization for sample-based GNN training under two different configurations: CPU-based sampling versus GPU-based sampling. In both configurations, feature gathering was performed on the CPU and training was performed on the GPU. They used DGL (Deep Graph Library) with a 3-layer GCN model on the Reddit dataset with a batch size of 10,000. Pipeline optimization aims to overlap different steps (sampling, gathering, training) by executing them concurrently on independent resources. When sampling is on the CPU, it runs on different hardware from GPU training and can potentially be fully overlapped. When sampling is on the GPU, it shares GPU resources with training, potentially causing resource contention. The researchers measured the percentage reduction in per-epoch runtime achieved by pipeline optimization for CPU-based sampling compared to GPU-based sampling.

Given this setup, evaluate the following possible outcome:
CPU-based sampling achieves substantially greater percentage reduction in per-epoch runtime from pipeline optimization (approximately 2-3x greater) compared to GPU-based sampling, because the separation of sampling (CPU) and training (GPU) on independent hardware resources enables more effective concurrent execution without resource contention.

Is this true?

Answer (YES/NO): NO